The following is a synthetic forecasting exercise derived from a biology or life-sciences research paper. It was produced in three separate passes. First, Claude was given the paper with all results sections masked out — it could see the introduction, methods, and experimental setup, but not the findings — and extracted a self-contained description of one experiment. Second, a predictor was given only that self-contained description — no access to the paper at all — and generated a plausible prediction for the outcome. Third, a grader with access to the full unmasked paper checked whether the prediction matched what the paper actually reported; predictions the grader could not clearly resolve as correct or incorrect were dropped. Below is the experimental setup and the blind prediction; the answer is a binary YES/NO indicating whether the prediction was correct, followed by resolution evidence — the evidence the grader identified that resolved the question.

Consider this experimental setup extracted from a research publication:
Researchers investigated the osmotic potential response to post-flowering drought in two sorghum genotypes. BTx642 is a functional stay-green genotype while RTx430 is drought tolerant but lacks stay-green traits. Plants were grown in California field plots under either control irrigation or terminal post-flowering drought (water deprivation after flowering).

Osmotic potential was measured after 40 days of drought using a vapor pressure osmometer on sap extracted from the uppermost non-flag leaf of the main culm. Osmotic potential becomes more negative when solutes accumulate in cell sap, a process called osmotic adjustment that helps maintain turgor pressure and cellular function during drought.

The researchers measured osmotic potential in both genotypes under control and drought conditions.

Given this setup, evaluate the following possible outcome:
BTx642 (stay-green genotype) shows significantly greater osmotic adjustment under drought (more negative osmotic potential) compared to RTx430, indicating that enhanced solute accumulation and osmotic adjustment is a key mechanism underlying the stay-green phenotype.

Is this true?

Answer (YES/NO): NO